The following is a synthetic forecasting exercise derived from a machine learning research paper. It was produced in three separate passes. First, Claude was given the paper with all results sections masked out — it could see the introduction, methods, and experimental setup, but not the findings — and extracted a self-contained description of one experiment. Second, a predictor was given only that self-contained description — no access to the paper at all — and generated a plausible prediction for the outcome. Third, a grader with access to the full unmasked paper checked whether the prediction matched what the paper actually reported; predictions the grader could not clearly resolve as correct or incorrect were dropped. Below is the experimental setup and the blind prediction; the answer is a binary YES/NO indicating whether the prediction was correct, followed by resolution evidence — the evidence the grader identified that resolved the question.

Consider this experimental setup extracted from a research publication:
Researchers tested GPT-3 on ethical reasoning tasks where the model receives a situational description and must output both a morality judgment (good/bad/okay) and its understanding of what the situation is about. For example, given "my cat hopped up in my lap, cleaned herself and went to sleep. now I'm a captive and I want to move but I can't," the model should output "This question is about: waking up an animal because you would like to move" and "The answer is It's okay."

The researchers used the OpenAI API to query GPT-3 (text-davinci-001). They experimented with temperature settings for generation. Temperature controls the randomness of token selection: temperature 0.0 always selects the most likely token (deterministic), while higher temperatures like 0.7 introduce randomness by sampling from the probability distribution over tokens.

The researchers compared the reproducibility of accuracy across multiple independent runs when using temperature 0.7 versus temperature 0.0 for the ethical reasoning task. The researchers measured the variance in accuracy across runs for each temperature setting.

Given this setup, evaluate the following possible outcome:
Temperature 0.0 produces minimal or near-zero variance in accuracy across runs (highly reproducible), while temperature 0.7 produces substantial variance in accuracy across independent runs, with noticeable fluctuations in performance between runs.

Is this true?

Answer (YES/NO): YES